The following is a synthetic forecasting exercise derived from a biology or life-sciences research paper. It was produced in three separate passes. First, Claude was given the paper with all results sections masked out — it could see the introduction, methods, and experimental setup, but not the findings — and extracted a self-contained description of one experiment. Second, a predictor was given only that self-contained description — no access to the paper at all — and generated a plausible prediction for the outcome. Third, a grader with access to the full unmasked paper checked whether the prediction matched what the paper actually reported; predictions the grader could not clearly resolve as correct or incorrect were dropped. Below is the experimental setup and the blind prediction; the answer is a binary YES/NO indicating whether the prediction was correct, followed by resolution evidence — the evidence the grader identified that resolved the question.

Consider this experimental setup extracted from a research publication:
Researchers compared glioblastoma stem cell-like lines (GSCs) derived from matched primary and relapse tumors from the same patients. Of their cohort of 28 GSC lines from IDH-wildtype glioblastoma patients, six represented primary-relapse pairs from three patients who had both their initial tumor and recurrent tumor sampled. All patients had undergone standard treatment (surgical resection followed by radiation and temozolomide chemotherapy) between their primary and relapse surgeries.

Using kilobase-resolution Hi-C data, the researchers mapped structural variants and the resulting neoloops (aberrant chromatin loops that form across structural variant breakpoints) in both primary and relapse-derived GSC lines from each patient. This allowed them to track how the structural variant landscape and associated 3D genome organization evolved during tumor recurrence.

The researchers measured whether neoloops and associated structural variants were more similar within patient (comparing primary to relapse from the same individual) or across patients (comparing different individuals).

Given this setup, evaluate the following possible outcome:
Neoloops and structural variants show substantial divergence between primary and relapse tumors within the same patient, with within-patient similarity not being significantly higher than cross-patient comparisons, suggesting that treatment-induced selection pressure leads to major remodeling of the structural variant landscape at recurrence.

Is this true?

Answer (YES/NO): NO